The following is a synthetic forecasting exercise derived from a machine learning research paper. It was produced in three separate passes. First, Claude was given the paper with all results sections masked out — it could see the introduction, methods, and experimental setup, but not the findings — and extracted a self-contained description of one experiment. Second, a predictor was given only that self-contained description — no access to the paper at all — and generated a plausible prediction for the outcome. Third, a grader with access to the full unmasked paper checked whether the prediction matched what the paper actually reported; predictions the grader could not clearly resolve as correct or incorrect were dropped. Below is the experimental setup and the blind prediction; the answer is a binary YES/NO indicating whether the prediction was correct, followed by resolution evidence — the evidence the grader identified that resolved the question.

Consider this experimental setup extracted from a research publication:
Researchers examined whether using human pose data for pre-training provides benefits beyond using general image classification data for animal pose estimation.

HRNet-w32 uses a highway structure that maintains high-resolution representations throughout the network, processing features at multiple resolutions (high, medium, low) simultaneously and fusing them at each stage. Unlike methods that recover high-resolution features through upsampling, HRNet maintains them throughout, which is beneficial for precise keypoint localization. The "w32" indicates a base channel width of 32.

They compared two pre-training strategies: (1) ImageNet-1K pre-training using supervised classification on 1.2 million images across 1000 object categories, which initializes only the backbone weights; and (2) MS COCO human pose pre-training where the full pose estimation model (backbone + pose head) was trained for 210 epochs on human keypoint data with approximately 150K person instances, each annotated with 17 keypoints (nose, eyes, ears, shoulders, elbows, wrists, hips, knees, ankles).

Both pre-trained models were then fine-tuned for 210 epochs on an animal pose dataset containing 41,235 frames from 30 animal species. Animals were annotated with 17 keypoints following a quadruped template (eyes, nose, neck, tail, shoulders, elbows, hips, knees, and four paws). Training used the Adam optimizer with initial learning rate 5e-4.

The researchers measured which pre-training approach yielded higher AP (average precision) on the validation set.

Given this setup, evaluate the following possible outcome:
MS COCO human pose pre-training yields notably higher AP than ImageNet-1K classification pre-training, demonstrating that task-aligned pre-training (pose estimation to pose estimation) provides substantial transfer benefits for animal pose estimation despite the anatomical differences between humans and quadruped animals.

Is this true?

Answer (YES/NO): NO